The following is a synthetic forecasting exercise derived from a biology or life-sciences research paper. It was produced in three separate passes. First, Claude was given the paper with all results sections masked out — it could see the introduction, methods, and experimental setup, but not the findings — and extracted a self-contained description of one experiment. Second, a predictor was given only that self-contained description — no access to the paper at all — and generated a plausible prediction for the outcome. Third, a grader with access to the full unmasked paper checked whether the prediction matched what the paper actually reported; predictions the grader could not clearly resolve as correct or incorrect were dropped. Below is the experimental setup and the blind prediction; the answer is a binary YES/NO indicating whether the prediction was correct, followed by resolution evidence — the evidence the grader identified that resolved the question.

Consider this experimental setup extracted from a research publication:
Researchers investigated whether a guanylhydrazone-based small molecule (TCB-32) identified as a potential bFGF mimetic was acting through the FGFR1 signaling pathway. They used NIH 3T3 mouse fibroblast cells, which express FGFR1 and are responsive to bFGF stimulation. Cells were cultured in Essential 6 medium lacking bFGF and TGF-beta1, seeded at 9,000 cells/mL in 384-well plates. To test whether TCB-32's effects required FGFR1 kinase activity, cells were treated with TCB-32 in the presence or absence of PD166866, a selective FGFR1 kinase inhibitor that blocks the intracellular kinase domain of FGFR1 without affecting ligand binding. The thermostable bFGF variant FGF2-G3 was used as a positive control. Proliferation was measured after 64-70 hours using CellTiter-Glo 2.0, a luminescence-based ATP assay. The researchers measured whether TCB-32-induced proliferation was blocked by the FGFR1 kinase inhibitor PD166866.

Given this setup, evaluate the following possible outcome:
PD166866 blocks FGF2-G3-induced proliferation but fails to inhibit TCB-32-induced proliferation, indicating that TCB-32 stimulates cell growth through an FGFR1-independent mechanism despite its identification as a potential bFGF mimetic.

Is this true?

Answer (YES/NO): NO